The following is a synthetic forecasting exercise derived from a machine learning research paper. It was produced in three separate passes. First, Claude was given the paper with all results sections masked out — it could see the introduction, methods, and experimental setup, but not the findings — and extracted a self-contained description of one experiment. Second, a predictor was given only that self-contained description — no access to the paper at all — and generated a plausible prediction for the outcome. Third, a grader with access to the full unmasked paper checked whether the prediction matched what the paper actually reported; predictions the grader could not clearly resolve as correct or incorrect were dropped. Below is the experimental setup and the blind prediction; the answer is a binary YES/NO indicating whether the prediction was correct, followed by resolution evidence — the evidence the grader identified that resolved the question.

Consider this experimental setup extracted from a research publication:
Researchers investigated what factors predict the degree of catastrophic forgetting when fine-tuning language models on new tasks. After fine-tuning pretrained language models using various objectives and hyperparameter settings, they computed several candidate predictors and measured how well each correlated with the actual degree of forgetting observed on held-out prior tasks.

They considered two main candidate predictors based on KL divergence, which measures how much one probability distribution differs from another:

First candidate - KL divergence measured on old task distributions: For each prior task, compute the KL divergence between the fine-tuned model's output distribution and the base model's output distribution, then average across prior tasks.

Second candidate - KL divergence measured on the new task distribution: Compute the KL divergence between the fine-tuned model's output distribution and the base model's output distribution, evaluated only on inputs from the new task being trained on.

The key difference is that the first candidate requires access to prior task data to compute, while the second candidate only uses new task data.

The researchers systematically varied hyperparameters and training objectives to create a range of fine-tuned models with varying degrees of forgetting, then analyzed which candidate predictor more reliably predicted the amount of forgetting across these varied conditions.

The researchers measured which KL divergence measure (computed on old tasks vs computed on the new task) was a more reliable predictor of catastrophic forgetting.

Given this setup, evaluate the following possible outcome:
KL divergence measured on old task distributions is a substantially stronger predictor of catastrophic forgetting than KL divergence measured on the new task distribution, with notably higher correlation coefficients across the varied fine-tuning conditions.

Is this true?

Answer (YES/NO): NO